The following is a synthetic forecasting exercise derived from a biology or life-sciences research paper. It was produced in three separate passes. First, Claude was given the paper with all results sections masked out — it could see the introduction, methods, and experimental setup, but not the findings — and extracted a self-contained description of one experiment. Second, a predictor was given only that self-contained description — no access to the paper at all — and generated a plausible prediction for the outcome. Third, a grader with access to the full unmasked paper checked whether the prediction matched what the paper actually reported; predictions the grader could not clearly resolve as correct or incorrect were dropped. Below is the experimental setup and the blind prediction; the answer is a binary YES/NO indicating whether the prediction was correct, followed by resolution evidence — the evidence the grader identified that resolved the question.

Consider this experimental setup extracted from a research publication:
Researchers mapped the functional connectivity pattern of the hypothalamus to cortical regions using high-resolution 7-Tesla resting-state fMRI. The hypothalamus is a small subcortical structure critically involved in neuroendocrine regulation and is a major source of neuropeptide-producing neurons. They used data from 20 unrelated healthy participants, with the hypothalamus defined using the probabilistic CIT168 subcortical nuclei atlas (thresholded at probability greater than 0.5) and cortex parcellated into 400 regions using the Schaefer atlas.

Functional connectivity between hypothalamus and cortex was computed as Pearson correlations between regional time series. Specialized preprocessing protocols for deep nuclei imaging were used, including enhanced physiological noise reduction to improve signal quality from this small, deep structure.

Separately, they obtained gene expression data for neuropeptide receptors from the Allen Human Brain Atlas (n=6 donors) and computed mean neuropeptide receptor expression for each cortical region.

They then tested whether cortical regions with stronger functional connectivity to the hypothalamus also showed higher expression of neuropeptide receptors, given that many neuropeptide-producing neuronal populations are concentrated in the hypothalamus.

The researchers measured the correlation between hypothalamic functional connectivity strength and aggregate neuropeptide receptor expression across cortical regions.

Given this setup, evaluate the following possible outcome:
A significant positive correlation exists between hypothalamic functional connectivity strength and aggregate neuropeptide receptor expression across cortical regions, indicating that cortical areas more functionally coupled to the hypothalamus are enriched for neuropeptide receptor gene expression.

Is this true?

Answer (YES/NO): NO